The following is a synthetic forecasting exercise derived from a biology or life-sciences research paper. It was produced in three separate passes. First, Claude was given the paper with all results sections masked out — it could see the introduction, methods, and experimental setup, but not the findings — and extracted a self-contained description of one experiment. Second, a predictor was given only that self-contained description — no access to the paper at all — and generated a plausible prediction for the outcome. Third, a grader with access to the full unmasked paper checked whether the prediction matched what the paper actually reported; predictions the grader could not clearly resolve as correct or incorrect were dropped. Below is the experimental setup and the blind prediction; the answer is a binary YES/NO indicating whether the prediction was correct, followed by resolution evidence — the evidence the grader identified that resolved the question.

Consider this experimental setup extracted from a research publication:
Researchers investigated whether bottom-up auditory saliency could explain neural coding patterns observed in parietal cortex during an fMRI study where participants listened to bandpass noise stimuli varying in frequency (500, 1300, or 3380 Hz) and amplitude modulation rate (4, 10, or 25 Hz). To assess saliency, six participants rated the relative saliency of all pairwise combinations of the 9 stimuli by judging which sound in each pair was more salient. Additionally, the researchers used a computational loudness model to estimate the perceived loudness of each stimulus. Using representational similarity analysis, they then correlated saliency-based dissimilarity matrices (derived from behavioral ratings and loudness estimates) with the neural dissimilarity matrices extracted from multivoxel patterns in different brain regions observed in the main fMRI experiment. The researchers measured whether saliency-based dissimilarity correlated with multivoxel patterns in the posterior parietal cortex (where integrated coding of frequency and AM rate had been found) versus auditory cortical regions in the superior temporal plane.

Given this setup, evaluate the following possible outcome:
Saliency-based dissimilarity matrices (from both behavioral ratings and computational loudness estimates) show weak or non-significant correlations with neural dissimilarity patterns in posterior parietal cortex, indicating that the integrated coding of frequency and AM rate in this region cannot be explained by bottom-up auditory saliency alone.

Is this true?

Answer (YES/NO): YES